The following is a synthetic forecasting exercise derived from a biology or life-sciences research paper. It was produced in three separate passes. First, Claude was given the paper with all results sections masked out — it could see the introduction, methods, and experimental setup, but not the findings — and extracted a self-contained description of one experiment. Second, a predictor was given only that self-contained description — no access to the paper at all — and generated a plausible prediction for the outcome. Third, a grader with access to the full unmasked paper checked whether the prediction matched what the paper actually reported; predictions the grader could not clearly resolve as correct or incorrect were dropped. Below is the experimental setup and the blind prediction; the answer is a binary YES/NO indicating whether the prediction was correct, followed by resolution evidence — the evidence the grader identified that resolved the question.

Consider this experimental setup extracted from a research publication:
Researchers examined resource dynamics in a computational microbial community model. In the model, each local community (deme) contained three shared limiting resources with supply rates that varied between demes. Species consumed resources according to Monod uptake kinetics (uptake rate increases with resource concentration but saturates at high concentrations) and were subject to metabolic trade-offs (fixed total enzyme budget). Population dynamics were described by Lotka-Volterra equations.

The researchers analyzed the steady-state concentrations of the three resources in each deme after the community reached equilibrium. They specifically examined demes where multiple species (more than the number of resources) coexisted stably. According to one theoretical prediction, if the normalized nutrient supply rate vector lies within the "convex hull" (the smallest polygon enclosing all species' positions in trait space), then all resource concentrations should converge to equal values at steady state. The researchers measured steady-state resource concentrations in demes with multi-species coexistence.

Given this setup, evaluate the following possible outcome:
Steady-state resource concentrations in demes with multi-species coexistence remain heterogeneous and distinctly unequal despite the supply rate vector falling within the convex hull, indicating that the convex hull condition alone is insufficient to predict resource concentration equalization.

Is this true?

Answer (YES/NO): NO